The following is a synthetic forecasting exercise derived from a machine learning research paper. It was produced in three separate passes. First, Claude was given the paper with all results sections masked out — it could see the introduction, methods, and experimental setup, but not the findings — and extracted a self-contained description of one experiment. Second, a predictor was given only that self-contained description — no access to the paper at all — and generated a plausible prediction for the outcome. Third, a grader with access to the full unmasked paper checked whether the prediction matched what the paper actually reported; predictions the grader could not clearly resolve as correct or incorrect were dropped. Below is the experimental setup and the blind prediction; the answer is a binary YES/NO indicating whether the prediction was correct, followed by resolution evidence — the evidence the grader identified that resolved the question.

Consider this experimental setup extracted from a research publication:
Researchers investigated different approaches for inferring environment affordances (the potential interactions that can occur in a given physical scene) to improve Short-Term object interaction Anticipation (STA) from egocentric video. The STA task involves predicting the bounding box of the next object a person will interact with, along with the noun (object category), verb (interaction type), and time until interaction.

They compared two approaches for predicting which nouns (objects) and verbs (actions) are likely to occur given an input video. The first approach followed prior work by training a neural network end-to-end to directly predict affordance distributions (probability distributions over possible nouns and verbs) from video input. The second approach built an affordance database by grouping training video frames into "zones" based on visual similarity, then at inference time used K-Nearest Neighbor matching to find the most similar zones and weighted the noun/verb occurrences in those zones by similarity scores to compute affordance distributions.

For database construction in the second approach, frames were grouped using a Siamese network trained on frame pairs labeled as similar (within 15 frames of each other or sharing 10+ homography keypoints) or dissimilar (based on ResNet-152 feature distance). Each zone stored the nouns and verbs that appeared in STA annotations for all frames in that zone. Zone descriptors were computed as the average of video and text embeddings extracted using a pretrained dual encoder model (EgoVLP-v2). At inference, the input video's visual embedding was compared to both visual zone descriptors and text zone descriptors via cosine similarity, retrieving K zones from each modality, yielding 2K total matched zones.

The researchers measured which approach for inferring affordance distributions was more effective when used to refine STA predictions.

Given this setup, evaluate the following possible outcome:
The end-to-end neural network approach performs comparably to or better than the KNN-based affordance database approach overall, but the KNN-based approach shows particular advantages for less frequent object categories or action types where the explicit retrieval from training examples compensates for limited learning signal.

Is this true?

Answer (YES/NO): NO